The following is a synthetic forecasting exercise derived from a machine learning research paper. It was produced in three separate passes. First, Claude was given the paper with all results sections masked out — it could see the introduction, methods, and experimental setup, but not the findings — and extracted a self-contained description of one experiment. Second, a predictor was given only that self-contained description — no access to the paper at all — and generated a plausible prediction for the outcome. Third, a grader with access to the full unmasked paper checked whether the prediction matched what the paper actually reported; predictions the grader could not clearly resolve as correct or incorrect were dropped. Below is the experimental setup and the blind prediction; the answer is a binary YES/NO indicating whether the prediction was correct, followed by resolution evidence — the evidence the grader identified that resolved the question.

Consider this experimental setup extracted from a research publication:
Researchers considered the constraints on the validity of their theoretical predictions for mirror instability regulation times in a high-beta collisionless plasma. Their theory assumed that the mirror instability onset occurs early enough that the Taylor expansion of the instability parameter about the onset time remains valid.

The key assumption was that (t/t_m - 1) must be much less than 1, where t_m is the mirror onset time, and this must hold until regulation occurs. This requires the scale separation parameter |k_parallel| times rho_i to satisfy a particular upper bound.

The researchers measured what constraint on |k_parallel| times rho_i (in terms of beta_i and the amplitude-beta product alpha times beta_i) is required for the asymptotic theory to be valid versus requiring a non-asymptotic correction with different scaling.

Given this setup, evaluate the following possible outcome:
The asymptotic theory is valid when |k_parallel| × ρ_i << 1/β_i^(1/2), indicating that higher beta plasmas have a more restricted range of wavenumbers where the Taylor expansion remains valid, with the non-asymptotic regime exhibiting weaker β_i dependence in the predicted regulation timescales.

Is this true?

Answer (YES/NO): NO